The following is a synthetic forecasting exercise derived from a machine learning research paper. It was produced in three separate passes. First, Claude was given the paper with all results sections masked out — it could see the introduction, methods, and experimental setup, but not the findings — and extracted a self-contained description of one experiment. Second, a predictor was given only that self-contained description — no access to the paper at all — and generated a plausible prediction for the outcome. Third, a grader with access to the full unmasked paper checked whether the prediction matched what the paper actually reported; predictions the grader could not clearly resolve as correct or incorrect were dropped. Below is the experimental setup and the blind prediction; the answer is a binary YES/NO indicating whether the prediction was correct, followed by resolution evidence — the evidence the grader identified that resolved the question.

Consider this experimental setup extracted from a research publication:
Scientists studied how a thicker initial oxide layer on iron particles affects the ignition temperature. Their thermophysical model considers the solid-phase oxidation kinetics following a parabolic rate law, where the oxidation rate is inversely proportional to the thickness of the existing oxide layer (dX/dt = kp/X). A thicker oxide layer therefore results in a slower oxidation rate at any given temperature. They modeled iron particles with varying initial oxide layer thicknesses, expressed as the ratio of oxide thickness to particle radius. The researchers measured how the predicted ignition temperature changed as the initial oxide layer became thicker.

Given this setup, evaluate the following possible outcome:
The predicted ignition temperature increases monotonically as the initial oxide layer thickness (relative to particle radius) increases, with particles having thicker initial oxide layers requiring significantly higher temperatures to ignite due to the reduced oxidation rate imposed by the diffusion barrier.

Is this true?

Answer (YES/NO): NO